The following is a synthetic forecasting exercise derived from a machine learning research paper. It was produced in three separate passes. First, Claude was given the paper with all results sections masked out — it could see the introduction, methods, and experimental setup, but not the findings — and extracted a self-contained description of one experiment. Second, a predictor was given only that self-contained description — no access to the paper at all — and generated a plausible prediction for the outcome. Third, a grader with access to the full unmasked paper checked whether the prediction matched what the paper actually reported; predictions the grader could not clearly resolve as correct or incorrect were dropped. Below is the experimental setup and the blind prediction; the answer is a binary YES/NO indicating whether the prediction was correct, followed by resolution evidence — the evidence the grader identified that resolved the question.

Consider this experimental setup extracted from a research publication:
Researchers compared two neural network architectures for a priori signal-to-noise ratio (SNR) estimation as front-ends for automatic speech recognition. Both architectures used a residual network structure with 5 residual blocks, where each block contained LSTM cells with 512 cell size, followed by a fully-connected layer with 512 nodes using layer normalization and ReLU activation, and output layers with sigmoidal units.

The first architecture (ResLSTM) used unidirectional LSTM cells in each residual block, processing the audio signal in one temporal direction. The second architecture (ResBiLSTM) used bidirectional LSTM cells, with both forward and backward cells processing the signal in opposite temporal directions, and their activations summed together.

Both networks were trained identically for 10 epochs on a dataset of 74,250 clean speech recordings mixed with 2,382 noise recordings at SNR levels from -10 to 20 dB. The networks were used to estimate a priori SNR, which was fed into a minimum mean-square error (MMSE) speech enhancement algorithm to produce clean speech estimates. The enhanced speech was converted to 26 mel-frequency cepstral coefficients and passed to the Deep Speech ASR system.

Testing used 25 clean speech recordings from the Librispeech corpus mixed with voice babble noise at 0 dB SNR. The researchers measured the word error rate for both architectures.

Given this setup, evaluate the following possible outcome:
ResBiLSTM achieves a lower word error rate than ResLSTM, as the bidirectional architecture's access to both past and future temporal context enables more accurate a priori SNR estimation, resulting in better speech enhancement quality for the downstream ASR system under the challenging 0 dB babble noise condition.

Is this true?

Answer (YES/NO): YES